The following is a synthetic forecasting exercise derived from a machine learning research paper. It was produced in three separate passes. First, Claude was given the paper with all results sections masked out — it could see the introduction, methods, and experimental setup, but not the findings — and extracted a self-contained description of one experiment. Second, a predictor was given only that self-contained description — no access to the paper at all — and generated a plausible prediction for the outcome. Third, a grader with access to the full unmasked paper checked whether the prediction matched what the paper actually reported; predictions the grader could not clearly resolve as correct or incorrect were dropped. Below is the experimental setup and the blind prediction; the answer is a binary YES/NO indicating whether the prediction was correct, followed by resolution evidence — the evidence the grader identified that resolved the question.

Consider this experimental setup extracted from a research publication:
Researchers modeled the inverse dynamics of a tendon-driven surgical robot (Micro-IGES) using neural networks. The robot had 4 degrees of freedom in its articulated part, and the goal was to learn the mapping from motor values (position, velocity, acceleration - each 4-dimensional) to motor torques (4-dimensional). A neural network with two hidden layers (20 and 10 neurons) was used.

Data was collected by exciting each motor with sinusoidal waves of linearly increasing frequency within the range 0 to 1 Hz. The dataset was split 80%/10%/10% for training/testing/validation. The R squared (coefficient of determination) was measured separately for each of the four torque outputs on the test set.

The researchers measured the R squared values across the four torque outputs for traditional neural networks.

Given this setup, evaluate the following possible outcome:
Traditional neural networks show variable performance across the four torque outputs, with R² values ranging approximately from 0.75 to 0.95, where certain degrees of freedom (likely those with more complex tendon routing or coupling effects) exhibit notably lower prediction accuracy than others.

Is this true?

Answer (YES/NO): NO